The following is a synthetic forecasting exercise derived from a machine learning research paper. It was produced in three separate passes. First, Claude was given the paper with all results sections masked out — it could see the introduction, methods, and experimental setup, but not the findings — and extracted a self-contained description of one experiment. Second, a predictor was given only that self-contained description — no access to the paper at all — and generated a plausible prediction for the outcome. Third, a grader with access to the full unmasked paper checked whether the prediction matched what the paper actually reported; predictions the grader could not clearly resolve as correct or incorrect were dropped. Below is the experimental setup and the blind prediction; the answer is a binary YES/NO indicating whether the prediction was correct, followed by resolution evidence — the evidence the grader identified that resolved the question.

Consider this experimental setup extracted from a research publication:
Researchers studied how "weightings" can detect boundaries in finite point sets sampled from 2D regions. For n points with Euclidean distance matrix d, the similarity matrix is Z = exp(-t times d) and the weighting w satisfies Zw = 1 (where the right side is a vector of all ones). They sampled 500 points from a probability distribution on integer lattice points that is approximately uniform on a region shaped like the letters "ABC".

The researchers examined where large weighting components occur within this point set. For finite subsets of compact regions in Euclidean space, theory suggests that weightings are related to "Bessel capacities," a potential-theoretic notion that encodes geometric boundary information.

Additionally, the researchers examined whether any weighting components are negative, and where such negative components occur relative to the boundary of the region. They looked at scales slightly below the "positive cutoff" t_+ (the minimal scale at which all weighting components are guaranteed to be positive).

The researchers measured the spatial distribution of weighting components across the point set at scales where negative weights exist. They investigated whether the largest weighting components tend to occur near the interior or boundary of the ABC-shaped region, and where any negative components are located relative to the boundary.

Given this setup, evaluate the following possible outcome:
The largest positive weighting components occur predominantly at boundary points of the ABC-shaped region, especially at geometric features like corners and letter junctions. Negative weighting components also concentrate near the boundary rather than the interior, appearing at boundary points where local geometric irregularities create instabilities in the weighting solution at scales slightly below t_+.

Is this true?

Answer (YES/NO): NO